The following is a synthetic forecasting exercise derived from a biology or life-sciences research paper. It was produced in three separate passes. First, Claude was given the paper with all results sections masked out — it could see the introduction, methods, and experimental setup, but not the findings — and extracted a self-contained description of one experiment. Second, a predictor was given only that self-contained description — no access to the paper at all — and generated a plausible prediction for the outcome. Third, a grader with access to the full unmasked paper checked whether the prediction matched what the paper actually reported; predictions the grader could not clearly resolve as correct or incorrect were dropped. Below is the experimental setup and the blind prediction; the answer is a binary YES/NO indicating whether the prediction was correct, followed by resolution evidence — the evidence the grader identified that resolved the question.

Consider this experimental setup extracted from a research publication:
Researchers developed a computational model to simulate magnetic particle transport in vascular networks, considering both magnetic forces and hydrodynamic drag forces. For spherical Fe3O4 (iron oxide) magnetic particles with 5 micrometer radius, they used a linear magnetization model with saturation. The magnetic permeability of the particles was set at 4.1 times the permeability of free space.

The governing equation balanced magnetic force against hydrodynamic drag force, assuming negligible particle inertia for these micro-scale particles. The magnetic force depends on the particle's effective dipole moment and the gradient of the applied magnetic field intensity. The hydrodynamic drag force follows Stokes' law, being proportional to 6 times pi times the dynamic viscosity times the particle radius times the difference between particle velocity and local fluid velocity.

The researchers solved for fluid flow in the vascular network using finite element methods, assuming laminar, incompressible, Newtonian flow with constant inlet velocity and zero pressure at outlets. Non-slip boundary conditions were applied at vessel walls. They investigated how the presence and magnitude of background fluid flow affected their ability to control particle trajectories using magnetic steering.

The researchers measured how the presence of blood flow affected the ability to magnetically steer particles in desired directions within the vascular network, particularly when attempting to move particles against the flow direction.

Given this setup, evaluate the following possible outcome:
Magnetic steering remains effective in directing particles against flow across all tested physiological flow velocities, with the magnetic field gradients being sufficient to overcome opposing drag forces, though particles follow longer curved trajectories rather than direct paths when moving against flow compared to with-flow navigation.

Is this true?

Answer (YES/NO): NO